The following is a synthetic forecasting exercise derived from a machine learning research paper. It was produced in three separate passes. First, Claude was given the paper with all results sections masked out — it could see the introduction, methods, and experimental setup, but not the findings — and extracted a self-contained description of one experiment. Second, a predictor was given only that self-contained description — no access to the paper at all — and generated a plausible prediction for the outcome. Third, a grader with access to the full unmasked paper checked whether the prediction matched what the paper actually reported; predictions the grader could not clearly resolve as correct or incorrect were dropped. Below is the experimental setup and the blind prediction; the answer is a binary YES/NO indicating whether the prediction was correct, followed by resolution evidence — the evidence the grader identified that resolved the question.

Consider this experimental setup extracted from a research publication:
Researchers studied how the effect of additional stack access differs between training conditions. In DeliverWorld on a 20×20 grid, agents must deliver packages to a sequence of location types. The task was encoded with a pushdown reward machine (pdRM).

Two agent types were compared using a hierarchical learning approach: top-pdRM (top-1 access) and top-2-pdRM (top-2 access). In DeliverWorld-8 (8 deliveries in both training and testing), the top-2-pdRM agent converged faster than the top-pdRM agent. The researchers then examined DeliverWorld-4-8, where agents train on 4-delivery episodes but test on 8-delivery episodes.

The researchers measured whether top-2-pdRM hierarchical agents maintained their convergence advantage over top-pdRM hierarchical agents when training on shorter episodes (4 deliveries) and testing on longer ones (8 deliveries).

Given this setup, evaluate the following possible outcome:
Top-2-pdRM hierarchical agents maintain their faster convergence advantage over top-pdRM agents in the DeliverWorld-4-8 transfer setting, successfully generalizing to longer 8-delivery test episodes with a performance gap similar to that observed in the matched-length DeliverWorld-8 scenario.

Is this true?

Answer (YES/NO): NO